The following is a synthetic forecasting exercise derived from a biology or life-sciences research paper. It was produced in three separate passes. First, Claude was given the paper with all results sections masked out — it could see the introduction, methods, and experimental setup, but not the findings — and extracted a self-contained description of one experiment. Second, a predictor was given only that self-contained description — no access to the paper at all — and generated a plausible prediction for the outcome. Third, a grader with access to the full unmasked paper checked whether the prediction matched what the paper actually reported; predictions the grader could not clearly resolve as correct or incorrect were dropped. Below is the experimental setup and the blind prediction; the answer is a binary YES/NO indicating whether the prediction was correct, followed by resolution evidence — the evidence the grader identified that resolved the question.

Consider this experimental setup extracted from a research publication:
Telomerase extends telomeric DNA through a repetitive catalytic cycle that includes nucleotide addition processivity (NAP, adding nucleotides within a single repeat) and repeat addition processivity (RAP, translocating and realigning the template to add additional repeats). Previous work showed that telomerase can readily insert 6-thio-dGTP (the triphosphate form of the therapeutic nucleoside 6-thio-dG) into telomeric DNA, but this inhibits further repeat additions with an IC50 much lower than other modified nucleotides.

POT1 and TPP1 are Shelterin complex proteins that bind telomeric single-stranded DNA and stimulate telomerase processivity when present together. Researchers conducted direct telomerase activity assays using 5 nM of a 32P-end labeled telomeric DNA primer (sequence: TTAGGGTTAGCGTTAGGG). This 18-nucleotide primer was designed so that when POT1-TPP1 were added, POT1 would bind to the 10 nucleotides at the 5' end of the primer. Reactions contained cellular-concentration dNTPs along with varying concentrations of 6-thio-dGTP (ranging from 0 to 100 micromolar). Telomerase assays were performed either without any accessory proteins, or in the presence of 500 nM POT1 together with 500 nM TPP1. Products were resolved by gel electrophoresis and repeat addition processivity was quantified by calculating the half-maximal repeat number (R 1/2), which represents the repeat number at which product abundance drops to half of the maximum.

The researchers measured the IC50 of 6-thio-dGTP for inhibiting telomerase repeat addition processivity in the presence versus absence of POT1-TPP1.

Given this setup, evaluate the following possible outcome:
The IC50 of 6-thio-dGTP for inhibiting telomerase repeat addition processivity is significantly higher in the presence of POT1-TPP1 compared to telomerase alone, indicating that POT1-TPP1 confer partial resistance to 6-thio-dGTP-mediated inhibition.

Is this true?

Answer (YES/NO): NO